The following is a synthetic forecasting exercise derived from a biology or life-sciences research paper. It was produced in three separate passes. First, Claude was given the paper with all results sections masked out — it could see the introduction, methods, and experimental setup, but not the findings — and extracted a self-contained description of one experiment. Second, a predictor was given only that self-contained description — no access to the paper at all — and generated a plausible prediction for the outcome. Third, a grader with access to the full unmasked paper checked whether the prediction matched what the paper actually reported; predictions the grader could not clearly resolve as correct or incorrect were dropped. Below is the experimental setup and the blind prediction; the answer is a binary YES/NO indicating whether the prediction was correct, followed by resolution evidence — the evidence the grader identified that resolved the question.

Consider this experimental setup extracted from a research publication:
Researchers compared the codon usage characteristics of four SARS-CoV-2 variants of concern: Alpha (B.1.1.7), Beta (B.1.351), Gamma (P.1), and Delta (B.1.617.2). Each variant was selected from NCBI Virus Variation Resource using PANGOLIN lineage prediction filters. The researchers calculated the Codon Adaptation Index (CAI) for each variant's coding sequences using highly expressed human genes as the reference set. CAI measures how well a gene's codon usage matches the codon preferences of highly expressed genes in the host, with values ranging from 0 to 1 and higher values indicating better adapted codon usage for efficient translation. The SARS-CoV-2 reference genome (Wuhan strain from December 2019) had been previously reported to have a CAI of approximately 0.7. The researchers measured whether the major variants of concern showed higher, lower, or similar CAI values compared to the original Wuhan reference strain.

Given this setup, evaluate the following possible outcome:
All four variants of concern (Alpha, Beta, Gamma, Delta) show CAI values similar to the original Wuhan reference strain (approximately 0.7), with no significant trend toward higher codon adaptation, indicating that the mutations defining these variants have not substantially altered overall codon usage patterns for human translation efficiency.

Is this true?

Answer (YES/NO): NO